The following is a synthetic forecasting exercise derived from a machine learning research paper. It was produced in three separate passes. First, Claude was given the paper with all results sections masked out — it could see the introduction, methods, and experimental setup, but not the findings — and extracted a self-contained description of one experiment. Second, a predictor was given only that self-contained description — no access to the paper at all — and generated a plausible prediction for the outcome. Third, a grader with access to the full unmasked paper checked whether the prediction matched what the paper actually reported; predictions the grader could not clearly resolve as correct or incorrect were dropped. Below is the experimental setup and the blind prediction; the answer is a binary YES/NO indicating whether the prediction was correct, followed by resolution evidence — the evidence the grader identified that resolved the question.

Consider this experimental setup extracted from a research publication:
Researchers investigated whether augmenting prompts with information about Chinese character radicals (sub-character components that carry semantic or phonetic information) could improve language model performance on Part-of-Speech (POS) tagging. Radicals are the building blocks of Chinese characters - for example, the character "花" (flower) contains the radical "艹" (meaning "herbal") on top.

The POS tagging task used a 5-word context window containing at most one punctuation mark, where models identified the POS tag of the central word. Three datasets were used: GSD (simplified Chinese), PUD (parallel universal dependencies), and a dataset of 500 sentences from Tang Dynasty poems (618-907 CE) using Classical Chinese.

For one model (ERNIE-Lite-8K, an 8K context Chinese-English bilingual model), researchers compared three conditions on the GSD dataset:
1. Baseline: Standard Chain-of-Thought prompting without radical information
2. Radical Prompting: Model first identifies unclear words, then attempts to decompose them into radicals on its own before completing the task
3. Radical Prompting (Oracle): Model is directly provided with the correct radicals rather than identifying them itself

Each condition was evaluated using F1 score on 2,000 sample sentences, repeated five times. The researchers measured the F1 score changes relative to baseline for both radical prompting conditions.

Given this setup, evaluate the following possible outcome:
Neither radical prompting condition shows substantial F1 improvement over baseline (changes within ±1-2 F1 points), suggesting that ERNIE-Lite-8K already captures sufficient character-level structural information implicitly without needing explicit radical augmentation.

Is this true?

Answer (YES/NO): NO